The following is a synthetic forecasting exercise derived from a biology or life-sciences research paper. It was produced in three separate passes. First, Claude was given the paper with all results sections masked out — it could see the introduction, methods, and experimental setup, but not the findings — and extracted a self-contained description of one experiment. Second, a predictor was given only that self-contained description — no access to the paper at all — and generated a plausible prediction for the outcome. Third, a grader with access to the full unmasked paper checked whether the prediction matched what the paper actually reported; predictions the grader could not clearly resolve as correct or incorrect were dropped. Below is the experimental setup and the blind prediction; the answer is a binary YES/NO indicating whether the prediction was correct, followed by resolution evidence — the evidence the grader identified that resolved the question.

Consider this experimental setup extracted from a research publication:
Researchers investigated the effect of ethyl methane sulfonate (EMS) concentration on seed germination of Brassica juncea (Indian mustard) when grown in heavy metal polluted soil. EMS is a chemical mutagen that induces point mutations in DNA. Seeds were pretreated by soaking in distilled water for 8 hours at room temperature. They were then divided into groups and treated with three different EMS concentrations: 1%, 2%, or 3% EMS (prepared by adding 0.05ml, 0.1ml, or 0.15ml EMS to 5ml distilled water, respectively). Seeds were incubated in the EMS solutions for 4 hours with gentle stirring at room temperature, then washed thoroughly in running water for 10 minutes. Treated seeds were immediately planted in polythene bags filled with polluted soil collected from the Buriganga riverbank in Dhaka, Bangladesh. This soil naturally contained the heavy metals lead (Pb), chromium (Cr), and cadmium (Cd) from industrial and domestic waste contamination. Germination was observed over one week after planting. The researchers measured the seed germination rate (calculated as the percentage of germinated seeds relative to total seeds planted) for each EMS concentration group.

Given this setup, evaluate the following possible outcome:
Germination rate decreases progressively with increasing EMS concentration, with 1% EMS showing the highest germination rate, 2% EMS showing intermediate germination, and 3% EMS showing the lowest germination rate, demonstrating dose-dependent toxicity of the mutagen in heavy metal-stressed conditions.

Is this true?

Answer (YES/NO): YES